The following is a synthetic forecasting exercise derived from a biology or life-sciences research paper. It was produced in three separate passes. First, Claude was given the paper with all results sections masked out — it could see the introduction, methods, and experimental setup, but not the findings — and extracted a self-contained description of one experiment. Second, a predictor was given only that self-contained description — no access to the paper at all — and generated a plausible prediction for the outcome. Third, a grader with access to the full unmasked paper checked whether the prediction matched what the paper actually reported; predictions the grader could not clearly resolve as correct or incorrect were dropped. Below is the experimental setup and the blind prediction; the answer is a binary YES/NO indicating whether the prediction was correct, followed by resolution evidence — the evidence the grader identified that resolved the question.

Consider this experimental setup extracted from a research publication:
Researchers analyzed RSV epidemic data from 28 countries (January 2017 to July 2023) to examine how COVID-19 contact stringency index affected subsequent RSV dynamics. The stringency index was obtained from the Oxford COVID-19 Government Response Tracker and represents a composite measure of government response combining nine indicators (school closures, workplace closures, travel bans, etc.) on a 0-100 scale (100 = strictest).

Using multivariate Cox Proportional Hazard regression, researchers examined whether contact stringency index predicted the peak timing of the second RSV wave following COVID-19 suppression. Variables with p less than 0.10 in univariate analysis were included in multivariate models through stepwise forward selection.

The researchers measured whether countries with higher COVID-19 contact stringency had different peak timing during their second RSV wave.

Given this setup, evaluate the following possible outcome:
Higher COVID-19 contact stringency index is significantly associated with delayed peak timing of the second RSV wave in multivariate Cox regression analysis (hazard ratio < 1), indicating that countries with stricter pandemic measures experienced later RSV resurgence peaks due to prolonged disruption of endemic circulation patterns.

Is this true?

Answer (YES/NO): NO